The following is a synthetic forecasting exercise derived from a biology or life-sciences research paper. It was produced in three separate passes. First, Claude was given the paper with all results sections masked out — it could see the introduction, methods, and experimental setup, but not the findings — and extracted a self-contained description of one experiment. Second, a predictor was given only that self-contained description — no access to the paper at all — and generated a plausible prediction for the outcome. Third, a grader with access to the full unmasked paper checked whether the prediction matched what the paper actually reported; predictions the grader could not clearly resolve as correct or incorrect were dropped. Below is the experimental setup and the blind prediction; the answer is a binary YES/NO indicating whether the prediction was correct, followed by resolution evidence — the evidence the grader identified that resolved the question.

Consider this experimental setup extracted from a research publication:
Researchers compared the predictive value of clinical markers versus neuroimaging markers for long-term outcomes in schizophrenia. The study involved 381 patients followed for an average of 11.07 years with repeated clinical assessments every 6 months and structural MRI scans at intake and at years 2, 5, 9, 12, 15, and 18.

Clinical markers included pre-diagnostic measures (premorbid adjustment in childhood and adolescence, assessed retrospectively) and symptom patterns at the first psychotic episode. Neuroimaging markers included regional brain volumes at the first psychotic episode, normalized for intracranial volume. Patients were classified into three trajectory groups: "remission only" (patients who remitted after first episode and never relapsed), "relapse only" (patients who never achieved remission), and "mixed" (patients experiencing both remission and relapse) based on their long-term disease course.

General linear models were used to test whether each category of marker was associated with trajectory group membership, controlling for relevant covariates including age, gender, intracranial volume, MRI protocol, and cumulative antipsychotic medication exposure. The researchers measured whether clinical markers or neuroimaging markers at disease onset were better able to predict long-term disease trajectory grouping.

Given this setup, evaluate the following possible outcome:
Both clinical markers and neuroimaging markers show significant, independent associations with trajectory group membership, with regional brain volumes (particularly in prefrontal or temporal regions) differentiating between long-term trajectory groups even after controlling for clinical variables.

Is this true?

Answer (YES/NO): NO